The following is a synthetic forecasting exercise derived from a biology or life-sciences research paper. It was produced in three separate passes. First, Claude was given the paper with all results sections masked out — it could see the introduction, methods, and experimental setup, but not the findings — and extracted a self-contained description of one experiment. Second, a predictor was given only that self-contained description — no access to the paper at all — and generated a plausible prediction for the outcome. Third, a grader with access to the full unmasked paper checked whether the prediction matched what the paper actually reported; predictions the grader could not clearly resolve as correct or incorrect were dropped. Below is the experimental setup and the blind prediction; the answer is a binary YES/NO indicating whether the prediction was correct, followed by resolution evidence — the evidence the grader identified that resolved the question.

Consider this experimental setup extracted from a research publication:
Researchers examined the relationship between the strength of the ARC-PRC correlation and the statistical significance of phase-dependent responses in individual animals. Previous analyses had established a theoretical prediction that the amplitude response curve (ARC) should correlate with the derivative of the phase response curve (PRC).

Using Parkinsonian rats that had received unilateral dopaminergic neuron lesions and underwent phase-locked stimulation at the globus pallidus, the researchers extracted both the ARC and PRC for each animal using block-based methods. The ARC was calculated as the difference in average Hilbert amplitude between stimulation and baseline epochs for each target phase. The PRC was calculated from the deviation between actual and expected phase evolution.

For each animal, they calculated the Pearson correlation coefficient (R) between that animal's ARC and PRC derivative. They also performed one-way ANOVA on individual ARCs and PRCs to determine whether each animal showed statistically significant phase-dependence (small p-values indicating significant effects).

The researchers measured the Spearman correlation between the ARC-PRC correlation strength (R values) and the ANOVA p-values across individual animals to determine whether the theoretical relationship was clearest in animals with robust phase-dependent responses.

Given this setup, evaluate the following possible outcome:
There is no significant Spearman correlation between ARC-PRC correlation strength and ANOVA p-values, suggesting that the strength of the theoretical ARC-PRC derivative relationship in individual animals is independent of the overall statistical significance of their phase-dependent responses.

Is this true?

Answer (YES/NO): NO